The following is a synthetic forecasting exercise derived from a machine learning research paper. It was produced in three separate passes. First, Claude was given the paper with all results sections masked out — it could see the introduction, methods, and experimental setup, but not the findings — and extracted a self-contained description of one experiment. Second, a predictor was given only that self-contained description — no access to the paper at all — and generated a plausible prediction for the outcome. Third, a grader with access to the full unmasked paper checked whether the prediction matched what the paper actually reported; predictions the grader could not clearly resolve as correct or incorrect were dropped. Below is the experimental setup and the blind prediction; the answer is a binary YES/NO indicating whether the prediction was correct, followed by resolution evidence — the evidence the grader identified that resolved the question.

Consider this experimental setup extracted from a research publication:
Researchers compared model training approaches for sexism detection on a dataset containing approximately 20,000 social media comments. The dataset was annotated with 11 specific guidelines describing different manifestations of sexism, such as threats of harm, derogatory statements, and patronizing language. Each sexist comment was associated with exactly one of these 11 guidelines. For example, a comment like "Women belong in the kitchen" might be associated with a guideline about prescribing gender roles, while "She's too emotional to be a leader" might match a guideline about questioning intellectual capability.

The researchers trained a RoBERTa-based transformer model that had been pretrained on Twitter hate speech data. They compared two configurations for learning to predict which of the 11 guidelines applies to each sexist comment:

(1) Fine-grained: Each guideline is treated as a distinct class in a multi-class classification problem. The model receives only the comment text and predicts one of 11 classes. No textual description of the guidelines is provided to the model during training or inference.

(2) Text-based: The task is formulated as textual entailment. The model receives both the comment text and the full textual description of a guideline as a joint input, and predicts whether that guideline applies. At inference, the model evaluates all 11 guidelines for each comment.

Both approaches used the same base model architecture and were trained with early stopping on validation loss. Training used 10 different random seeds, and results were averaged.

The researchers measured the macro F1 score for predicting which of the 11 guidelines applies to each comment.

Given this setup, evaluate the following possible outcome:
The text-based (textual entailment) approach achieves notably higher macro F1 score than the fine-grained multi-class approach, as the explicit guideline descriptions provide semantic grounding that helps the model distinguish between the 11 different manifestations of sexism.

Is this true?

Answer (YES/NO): NO